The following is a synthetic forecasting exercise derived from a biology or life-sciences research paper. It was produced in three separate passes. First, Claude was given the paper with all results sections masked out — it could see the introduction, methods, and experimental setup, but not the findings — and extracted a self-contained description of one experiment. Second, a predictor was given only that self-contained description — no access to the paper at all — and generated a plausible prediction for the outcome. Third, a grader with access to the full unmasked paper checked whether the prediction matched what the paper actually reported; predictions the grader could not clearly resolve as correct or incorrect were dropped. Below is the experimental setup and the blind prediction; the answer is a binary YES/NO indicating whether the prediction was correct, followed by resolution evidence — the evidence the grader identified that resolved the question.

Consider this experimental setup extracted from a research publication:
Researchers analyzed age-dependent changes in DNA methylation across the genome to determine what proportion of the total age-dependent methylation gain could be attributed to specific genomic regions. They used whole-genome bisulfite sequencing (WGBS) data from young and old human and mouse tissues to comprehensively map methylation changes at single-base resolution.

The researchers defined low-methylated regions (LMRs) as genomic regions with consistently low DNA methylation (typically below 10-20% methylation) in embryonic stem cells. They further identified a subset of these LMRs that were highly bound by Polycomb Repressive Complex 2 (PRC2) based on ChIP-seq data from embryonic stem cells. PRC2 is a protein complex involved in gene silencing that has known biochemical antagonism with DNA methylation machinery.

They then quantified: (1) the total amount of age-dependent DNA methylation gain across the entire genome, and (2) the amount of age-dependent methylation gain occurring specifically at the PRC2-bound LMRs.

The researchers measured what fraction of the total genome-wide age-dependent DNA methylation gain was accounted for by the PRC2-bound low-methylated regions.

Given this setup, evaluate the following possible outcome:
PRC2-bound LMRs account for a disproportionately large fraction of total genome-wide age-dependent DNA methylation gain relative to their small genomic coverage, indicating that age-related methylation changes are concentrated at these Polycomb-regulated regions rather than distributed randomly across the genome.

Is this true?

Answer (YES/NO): YES